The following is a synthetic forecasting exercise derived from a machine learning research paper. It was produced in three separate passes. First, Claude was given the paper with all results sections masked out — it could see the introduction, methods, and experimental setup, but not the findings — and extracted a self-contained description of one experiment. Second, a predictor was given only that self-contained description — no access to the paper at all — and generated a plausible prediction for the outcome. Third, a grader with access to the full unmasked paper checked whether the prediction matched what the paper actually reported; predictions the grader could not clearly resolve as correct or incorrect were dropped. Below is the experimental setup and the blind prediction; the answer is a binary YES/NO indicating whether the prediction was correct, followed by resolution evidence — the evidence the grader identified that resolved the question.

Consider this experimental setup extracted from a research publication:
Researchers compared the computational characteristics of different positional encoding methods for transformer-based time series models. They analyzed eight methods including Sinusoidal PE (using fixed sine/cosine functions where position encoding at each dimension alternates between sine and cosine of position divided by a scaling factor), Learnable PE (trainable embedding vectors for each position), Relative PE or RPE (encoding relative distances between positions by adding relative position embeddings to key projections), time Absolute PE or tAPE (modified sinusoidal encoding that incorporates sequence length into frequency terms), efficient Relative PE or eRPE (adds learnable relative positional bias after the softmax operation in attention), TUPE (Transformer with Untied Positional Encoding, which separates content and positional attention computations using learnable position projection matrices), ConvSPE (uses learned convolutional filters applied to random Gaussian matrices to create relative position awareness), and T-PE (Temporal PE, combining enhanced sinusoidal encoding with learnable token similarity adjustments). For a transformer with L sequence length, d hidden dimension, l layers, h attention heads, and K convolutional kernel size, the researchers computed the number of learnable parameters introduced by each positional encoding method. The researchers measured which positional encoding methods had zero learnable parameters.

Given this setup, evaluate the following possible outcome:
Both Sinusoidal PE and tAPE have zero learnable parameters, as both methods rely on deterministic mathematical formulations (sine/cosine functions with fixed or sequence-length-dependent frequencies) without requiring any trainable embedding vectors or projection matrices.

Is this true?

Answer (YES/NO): NO